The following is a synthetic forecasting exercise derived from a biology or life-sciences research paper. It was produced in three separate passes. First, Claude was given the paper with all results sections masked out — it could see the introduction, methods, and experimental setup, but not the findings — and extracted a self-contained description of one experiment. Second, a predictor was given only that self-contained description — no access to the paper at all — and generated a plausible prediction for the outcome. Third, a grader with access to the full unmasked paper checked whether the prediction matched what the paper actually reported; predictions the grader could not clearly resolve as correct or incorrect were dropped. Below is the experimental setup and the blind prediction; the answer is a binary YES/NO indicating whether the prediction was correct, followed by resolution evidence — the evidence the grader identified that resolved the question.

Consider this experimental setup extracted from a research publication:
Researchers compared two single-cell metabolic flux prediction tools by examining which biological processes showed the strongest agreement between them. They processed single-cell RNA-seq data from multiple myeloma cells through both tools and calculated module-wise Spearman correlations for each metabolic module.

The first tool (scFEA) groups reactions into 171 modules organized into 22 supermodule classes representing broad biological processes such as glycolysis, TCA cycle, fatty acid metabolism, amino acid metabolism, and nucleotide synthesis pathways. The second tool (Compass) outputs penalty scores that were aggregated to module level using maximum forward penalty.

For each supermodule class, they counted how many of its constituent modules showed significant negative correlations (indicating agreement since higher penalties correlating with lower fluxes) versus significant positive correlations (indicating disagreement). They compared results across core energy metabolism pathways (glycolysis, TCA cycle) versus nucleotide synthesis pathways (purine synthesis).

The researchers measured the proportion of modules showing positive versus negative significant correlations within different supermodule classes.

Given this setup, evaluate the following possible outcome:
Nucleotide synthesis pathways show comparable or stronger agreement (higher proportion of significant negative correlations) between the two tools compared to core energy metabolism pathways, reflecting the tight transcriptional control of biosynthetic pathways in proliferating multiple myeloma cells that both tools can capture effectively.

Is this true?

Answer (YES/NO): NO